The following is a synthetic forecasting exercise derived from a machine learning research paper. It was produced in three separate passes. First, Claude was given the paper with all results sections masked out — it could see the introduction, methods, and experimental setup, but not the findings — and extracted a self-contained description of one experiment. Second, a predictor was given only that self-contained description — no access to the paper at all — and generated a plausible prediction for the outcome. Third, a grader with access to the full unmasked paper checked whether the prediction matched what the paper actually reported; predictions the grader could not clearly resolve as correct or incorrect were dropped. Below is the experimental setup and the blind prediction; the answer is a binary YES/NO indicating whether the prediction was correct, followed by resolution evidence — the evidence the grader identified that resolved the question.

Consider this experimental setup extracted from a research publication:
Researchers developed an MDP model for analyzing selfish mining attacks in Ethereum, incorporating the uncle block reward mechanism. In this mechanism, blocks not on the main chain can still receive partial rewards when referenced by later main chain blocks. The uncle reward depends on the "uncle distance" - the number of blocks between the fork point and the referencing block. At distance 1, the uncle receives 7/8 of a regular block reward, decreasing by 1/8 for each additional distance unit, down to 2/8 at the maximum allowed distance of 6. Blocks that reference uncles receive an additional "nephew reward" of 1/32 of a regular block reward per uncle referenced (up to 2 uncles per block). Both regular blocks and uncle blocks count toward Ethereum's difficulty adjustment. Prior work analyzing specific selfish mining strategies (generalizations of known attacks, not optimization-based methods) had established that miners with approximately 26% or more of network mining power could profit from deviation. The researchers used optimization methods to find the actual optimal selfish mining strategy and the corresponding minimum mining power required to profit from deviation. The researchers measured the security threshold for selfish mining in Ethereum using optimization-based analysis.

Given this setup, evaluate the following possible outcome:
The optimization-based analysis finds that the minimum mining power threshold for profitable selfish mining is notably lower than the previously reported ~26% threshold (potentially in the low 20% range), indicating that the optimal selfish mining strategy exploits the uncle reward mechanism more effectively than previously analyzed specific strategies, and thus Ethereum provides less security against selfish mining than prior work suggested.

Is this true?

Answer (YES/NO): NO